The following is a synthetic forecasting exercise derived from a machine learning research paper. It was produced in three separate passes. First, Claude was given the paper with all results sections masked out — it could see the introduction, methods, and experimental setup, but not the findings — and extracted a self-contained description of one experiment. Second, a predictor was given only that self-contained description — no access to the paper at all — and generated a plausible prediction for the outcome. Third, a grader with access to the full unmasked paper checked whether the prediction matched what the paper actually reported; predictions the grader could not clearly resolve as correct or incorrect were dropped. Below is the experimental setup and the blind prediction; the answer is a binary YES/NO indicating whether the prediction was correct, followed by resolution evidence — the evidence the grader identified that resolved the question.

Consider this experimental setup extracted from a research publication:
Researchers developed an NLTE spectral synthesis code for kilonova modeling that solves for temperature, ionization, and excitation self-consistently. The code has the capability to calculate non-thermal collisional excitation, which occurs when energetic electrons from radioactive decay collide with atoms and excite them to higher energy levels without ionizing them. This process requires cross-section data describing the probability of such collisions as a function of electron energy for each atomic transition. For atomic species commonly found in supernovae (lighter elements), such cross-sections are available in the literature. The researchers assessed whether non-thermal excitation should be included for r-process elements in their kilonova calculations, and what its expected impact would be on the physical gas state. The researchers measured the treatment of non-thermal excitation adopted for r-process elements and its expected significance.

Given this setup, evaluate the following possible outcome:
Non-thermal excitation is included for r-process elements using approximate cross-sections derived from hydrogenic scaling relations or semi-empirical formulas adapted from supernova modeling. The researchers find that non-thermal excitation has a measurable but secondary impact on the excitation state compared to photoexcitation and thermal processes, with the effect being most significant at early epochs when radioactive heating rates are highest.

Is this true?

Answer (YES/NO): NO